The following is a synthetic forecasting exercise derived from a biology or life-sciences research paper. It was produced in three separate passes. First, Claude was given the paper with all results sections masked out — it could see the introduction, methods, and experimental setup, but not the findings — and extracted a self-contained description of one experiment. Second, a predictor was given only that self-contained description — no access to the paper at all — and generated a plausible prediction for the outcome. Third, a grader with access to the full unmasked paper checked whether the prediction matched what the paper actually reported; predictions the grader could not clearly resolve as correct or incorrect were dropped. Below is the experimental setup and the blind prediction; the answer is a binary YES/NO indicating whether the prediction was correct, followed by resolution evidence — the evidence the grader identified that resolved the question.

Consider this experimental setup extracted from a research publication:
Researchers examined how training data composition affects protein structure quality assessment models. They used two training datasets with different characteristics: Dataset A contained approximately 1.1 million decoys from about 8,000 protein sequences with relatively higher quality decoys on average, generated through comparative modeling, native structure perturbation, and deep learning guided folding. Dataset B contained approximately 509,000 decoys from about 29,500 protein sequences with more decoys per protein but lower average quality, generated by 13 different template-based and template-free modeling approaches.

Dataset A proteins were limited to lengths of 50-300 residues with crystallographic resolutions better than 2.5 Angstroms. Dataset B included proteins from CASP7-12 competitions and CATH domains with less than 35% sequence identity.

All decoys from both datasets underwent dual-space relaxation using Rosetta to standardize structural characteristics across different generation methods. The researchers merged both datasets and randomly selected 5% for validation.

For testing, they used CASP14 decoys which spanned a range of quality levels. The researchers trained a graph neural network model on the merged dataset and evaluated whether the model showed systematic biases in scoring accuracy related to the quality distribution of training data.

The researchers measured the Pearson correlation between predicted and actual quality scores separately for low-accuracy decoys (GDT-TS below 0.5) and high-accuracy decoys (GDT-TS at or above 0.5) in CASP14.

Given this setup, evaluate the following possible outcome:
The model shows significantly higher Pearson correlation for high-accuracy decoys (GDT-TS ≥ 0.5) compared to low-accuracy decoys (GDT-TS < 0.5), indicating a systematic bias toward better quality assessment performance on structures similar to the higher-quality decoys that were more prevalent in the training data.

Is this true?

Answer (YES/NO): NO